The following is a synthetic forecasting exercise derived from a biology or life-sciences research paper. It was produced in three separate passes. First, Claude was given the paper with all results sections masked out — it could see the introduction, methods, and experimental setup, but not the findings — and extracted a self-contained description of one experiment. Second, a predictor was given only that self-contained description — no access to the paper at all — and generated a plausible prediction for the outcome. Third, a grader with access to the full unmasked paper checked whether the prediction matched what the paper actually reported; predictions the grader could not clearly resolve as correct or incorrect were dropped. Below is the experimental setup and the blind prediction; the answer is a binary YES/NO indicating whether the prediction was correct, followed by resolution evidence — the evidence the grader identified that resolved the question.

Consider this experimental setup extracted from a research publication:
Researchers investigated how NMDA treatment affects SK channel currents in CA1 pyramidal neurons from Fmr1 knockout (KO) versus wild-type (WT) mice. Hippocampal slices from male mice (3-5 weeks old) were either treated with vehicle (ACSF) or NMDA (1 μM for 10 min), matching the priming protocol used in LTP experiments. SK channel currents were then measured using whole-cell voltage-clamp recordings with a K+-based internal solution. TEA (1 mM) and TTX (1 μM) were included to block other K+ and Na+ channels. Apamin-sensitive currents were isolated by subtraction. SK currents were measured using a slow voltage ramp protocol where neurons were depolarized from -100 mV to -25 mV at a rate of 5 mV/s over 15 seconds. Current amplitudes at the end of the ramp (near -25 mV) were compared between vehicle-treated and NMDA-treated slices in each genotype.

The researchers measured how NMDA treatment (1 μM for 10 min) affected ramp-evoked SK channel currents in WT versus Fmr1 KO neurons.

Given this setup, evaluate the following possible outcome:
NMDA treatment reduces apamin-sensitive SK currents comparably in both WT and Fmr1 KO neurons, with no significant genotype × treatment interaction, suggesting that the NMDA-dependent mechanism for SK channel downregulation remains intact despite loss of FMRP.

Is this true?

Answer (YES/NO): NO